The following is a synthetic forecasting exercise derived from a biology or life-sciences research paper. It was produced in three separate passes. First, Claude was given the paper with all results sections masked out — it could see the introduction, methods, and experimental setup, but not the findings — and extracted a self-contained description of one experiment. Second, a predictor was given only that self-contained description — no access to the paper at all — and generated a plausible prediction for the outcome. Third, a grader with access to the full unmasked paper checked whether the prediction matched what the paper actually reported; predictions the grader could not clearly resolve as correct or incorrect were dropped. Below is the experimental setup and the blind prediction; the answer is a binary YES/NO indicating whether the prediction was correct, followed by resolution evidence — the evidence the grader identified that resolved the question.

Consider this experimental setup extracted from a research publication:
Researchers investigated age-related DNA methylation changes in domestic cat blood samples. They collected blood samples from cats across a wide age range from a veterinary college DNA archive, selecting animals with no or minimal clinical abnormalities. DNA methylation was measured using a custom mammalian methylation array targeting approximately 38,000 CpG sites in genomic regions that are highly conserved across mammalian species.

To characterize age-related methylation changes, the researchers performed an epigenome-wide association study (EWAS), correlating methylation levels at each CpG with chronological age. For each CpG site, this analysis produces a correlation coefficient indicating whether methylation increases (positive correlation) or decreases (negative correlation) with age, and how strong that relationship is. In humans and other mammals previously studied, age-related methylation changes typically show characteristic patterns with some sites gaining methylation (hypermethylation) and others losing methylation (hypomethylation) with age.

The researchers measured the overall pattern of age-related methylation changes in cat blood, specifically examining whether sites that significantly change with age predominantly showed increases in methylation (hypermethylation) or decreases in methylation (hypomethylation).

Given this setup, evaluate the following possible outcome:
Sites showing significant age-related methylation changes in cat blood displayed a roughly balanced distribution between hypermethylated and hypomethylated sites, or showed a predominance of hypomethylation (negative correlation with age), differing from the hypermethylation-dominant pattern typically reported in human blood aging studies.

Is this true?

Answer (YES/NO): NO